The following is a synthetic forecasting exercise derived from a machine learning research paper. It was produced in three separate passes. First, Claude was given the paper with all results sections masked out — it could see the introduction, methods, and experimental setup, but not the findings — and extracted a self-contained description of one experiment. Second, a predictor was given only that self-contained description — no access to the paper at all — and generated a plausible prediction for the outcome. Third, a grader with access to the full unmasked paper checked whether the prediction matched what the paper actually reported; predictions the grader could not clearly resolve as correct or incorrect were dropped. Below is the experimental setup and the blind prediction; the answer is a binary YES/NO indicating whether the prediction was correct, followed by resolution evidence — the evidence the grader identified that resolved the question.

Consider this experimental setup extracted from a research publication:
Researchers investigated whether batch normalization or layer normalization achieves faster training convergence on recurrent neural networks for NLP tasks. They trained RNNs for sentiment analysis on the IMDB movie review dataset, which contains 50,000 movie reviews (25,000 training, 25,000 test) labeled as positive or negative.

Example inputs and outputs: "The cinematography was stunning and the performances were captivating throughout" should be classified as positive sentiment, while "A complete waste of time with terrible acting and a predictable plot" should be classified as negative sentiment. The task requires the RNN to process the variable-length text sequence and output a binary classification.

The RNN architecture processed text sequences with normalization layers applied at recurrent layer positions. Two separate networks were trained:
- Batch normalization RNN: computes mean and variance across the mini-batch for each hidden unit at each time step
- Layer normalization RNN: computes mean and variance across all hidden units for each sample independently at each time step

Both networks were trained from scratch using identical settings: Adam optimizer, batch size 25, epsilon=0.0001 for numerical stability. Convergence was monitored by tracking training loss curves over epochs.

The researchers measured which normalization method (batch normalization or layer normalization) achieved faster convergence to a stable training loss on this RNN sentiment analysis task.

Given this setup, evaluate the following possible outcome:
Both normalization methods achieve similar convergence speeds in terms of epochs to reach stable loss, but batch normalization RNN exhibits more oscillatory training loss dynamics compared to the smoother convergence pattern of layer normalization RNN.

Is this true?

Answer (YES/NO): NO